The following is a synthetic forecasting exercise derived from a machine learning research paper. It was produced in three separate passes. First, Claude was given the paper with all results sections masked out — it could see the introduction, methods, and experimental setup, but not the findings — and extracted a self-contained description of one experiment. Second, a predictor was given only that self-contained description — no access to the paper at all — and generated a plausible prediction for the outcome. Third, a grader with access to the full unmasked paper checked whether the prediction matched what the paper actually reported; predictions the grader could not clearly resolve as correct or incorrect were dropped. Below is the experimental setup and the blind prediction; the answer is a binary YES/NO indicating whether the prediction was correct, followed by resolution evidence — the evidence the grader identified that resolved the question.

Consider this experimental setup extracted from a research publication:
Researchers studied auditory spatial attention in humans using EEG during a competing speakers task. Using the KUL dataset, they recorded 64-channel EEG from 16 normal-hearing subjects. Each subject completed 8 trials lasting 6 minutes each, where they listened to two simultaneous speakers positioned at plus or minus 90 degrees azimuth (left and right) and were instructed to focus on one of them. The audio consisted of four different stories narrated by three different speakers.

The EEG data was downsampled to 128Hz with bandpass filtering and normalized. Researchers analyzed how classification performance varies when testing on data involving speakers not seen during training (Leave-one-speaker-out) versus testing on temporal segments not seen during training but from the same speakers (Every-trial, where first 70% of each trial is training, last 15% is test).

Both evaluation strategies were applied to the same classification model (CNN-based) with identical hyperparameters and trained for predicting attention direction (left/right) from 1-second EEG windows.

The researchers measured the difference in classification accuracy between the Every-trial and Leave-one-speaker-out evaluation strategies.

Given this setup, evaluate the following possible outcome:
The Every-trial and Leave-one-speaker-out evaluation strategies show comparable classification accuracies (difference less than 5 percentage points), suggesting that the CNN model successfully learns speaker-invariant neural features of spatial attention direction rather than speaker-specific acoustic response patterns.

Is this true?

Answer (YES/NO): NO